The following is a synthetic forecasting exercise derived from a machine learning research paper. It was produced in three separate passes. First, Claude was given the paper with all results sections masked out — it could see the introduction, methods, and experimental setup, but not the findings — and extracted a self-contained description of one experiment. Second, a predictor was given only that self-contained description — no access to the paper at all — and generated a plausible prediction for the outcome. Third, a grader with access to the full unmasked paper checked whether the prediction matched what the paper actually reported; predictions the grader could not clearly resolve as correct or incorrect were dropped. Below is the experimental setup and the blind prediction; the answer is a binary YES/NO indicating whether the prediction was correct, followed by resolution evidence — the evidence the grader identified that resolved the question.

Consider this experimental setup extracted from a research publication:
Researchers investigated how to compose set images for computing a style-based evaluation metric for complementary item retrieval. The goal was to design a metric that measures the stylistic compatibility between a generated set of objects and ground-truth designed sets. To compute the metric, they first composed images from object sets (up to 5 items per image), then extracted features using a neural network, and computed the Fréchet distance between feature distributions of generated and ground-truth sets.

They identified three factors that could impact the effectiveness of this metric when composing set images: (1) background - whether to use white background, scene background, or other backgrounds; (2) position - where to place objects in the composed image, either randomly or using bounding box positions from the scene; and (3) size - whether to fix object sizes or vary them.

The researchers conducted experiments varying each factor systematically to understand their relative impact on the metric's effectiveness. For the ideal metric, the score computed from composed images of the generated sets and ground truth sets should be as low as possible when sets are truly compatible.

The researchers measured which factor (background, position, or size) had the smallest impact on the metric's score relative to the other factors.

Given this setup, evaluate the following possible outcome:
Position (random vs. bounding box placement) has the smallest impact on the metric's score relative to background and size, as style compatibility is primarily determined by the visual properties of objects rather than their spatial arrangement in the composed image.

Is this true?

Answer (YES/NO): YES